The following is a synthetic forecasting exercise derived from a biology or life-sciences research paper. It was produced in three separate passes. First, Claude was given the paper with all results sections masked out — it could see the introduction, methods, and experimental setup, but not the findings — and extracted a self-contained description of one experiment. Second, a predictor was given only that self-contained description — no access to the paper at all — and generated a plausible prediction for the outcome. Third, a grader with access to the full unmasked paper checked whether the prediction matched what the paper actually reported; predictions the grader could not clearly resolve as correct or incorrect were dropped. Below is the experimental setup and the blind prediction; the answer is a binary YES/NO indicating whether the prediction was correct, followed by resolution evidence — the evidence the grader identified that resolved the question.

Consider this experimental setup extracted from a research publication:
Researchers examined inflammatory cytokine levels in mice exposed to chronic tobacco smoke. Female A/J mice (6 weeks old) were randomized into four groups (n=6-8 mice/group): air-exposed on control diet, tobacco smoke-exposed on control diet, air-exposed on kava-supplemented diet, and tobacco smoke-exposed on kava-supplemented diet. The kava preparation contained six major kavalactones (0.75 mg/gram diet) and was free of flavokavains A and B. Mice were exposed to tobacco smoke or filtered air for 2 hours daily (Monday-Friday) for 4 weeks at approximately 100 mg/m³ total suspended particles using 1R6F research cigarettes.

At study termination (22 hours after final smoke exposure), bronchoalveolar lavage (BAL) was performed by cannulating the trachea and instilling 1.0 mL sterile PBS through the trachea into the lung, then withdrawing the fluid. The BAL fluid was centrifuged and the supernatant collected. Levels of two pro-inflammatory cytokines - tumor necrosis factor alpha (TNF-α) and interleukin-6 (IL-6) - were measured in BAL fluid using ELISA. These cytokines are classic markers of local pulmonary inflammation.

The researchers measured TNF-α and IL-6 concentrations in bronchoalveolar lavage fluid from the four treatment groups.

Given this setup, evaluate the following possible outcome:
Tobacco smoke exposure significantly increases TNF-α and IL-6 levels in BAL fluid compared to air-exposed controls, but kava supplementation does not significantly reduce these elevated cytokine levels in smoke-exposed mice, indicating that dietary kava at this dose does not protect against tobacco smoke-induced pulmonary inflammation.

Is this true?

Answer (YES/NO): NO